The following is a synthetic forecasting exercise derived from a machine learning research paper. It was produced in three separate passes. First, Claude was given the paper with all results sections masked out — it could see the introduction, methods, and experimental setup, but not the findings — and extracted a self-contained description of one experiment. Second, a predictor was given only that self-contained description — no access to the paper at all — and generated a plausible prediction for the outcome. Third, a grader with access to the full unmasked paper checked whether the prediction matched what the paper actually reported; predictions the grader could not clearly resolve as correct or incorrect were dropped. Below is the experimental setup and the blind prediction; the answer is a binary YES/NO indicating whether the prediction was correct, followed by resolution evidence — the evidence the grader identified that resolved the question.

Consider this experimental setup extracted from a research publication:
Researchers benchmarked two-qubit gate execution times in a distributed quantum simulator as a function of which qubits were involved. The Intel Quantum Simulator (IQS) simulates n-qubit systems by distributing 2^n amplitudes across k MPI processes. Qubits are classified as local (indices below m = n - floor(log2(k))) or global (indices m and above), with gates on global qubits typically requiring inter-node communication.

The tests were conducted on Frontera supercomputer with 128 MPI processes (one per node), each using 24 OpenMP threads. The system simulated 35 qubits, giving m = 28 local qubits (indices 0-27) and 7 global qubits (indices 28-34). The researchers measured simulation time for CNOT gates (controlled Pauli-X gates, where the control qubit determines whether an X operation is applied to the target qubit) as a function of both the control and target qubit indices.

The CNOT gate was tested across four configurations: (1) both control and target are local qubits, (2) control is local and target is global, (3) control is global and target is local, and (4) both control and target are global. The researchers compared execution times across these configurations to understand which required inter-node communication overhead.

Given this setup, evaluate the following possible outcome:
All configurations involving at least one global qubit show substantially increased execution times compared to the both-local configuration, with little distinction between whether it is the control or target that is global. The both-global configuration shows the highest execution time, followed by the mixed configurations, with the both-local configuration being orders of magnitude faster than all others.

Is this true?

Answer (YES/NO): NO